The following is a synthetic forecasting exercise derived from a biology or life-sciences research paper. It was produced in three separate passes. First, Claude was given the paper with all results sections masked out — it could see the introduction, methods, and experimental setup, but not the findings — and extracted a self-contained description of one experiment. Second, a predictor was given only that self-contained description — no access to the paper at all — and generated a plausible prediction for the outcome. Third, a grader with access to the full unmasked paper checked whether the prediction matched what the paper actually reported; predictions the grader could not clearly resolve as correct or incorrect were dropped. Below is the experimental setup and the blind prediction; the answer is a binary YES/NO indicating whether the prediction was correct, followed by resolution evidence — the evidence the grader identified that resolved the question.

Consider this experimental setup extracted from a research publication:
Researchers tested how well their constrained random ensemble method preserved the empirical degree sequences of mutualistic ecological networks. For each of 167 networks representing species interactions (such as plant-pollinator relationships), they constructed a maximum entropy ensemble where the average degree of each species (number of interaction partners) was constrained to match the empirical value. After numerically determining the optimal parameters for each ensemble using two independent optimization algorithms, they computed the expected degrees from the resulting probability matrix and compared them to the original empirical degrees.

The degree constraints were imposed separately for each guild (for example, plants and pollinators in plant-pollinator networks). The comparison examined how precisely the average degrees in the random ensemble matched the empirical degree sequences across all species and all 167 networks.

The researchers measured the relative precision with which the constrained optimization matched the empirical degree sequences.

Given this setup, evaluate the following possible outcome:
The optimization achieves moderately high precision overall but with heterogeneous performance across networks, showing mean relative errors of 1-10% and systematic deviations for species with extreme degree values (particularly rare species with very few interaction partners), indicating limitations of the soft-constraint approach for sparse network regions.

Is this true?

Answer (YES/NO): NO